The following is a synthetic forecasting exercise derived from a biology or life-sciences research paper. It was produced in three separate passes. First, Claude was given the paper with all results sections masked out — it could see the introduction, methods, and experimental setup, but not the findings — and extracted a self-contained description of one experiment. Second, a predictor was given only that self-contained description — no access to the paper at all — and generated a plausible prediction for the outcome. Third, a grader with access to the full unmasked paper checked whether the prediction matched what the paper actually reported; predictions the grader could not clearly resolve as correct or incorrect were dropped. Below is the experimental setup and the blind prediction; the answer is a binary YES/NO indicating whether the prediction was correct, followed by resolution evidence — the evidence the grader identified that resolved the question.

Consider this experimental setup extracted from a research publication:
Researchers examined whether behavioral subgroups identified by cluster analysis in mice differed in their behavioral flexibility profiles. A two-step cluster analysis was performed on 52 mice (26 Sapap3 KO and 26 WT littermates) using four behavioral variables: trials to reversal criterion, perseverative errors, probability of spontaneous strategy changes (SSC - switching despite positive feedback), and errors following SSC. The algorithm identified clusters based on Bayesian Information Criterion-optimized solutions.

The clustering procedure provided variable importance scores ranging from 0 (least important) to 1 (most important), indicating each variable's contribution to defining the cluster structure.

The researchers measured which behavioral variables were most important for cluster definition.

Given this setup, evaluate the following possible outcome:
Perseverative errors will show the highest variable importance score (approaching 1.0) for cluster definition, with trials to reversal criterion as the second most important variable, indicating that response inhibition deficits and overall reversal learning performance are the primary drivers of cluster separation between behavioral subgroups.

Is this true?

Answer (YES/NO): NO